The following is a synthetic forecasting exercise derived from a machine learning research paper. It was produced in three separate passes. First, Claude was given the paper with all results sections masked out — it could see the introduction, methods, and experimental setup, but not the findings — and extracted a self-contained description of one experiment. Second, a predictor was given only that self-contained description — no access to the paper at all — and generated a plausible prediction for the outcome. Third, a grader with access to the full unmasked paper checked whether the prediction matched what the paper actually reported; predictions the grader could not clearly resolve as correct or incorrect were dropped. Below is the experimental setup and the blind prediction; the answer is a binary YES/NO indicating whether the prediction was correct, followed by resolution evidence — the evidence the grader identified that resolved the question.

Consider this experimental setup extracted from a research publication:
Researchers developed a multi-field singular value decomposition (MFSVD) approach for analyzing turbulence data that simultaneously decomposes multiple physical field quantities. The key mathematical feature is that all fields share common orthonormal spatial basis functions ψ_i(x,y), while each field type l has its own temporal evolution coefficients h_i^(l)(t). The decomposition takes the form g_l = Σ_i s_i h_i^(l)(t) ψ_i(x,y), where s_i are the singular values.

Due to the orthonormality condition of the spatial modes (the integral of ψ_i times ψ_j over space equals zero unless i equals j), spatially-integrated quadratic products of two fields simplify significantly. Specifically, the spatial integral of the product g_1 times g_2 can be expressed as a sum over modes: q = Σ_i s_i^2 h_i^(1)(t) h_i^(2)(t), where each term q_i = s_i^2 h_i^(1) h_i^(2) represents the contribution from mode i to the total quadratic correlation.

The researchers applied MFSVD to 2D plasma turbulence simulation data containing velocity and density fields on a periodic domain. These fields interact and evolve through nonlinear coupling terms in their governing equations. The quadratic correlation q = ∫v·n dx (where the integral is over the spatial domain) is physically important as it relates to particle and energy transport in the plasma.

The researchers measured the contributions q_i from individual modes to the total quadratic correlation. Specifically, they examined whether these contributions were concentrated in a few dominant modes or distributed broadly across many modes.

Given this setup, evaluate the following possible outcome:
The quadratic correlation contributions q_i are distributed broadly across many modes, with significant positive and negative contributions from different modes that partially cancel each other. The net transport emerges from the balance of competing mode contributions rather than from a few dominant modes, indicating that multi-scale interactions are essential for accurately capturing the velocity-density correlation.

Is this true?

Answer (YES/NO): NO